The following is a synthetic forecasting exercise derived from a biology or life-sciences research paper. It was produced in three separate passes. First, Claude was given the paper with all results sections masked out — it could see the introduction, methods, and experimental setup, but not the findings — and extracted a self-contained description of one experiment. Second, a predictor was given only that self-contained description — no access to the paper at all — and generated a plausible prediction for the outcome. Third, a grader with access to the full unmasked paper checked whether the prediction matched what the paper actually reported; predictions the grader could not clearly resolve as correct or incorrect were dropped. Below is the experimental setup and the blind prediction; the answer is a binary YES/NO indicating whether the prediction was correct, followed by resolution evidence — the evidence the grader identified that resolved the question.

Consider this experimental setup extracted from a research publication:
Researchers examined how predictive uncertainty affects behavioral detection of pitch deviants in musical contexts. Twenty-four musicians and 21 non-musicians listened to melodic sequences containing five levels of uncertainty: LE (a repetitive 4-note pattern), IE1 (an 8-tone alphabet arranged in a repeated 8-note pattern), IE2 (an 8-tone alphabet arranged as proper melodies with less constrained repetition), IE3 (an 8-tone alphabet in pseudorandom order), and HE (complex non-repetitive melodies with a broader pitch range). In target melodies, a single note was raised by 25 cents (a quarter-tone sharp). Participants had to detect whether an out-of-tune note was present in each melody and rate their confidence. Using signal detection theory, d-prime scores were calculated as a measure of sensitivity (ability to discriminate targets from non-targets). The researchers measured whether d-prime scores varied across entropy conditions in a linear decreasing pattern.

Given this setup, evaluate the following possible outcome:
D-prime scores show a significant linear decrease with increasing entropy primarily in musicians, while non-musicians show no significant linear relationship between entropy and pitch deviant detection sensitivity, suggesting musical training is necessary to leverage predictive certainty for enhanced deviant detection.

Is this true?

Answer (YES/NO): NO